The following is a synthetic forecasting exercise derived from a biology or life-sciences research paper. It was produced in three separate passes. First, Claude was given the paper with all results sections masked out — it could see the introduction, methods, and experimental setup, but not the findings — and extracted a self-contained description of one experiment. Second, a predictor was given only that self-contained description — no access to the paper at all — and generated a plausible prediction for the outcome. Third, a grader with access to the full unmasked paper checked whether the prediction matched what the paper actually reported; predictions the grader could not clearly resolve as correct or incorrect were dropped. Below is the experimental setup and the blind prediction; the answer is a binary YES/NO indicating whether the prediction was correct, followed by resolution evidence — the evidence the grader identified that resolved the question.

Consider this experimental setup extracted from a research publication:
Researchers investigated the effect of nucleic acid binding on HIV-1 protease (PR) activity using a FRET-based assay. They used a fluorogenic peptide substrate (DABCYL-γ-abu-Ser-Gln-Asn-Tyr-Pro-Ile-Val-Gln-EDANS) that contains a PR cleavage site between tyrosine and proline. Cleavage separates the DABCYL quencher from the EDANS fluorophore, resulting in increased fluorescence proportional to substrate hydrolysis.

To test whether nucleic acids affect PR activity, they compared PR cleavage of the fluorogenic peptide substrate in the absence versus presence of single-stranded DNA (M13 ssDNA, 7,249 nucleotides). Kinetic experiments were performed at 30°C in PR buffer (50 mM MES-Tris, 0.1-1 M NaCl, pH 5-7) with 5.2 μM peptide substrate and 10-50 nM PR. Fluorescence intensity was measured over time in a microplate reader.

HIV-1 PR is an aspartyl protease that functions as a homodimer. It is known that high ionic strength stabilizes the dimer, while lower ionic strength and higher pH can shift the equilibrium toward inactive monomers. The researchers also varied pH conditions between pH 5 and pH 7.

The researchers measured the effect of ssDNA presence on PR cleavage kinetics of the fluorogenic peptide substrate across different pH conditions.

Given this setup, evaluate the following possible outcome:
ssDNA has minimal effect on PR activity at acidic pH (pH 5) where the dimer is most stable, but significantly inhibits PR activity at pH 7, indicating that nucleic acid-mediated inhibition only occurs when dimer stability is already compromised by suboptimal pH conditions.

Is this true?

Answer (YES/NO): NO